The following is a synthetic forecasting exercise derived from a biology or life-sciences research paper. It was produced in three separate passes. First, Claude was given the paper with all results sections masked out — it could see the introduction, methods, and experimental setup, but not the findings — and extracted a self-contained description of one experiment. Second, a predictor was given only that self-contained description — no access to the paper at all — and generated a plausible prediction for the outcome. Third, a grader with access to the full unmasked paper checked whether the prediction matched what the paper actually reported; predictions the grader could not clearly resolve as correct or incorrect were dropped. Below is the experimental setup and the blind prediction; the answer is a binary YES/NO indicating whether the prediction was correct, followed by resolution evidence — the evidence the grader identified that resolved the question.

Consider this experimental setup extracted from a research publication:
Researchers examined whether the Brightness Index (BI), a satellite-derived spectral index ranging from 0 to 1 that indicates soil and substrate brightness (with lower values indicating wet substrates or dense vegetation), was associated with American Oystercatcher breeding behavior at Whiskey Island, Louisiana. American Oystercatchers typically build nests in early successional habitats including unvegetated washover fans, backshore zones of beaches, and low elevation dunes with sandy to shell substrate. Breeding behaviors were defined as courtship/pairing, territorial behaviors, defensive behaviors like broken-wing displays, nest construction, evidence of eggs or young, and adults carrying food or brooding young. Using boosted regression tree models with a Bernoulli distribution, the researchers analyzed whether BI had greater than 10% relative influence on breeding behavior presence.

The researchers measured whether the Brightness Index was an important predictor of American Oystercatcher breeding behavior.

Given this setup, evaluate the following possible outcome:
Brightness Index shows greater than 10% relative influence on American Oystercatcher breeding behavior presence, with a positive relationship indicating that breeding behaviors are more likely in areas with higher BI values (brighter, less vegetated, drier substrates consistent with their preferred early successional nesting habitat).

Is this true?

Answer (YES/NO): NO